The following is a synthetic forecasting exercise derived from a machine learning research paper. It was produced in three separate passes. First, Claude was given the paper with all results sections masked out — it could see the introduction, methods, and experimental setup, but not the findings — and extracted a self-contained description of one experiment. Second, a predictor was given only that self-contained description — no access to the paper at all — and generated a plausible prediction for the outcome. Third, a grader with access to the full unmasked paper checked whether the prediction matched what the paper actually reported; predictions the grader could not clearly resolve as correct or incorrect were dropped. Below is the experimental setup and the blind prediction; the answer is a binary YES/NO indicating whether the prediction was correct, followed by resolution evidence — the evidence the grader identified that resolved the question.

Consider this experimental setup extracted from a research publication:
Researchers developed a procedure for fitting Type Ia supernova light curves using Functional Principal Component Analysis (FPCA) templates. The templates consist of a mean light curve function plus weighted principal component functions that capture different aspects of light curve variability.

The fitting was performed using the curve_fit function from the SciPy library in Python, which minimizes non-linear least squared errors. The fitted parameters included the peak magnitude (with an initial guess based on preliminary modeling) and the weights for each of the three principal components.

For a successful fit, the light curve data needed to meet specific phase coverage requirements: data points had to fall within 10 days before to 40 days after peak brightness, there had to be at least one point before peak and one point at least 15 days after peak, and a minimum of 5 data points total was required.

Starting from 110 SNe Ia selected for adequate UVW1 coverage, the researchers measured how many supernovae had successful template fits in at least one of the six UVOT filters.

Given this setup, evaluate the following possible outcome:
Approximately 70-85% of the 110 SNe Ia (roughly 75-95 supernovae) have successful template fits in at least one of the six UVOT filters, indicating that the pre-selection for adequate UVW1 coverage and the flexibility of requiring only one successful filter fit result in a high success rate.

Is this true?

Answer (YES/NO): NO